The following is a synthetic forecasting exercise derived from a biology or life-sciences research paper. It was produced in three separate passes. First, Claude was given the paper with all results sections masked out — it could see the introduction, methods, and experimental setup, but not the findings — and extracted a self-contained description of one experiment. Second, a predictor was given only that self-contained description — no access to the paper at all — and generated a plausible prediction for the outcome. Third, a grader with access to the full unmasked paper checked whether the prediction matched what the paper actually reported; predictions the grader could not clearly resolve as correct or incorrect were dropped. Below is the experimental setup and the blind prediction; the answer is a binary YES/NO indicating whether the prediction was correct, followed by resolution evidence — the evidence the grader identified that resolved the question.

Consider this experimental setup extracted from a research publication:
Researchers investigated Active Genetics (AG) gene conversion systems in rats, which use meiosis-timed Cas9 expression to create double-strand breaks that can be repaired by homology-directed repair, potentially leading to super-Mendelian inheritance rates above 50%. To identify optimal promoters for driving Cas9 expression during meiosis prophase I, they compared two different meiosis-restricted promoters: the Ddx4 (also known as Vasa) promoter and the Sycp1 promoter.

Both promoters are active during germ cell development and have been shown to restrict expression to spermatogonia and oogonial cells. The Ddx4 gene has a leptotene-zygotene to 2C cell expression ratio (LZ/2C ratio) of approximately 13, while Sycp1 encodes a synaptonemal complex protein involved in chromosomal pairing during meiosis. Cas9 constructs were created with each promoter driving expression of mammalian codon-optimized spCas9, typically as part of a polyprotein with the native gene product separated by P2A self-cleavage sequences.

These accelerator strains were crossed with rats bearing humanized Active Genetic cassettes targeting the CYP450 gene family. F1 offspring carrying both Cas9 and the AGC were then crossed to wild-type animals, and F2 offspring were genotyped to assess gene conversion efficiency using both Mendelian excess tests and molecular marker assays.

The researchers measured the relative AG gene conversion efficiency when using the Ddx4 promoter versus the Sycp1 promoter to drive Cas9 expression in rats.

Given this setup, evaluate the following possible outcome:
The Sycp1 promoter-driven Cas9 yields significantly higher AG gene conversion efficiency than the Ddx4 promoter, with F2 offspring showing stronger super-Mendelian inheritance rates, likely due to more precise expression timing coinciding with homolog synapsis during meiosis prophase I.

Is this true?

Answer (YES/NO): NO